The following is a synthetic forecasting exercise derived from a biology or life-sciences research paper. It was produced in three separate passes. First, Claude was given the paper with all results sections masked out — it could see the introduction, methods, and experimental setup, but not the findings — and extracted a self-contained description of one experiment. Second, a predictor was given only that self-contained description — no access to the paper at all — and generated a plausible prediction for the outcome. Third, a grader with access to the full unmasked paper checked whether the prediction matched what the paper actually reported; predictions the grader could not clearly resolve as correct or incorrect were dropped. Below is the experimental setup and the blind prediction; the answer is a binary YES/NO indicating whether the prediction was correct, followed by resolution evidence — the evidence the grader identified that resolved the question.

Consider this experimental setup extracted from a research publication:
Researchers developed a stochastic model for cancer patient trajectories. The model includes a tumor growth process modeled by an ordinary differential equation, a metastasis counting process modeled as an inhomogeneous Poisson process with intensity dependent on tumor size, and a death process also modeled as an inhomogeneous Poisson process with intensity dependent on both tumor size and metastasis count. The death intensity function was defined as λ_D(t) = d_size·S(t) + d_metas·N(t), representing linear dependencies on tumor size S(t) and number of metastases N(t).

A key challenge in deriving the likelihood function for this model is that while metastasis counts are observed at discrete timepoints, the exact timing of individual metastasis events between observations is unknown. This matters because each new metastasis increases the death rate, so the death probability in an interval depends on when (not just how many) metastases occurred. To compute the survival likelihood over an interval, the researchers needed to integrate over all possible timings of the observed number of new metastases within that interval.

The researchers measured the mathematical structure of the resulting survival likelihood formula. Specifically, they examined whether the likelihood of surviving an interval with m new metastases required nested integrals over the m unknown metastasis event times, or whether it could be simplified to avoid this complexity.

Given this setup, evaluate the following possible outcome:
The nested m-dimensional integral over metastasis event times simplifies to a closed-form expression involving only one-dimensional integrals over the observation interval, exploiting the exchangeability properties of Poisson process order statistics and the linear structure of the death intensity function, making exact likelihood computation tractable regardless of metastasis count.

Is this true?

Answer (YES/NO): NO